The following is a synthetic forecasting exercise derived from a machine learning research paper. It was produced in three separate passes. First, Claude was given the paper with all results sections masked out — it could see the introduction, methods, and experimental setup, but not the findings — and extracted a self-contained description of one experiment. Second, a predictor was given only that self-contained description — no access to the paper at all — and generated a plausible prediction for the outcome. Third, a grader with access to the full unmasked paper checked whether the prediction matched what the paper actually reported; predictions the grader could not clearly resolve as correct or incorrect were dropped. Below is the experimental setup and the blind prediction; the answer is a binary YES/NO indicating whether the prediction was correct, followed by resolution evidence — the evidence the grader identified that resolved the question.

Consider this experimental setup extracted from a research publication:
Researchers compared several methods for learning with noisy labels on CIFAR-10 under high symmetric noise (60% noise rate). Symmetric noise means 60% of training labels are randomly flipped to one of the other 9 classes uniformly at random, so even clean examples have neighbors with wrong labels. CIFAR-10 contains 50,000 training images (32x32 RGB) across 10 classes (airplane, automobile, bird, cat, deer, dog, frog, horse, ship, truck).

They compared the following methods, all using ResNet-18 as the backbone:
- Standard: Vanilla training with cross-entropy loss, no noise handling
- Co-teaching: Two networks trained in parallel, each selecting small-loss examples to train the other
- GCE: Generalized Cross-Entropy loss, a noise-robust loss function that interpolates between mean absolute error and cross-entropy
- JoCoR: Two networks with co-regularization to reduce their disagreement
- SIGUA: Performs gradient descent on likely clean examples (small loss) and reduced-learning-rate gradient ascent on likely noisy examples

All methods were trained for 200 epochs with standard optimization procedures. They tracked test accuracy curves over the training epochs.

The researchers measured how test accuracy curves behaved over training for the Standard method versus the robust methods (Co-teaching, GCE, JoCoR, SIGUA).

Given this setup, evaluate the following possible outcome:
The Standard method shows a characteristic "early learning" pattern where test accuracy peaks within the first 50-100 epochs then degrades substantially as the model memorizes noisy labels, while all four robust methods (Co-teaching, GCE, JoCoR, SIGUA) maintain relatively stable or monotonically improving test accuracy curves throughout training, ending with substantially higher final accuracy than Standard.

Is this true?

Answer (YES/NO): NO